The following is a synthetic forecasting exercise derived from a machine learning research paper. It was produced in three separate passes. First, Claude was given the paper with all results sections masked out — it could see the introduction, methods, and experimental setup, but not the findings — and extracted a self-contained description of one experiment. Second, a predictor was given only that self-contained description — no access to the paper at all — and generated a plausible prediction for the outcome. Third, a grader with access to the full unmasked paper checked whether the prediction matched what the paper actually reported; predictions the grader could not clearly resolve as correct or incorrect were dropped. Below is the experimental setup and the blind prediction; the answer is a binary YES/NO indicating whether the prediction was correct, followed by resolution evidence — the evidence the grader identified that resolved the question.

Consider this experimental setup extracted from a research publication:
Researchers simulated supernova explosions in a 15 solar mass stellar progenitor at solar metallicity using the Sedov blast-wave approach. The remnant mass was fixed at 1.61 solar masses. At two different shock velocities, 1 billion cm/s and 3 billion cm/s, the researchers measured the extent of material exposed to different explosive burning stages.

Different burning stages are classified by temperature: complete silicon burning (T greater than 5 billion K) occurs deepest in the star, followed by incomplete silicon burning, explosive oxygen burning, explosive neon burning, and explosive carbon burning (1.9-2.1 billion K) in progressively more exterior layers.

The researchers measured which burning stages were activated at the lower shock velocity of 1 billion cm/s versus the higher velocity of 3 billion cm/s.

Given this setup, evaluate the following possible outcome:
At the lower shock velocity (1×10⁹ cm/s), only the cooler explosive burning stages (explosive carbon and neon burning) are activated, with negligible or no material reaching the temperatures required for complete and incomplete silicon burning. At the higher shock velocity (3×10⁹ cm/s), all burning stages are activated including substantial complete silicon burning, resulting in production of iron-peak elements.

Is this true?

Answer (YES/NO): NO